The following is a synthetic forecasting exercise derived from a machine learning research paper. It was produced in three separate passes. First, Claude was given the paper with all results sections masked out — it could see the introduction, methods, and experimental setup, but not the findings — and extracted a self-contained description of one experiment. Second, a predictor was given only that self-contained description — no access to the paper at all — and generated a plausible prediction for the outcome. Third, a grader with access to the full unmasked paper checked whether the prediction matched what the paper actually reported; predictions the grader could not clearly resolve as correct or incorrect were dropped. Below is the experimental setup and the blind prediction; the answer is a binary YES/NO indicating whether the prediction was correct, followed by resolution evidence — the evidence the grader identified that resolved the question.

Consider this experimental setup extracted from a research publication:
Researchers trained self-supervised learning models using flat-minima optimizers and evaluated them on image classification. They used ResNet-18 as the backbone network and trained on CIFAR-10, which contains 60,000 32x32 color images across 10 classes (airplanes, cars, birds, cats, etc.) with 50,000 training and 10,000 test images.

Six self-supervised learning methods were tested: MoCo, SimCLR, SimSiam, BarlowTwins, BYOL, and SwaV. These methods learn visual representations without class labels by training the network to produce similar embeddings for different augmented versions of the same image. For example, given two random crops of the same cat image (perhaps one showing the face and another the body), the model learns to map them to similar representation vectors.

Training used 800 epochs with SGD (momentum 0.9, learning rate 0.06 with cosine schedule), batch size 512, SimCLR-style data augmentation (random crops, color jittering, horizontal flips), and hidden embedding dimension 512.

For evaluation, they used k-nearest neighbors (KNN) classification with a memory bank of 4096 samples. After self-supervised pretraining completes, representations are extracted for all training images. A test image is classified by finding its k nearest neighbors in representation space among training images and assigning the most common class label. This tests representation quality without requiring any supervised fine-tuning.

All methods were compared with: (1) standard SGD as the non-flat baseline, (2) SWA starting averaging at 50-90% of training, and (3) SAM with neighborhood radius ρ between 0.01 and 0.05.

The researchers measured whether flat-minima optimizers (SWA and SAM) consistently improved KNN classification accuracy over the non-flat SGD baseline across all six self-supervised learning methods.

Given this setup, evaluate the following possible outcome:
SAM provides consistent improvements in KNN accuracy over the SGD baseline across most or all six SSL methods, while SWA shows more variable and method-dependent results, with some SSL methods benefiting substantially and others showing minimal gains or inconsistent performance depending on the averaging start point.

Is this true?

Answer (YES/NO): NO